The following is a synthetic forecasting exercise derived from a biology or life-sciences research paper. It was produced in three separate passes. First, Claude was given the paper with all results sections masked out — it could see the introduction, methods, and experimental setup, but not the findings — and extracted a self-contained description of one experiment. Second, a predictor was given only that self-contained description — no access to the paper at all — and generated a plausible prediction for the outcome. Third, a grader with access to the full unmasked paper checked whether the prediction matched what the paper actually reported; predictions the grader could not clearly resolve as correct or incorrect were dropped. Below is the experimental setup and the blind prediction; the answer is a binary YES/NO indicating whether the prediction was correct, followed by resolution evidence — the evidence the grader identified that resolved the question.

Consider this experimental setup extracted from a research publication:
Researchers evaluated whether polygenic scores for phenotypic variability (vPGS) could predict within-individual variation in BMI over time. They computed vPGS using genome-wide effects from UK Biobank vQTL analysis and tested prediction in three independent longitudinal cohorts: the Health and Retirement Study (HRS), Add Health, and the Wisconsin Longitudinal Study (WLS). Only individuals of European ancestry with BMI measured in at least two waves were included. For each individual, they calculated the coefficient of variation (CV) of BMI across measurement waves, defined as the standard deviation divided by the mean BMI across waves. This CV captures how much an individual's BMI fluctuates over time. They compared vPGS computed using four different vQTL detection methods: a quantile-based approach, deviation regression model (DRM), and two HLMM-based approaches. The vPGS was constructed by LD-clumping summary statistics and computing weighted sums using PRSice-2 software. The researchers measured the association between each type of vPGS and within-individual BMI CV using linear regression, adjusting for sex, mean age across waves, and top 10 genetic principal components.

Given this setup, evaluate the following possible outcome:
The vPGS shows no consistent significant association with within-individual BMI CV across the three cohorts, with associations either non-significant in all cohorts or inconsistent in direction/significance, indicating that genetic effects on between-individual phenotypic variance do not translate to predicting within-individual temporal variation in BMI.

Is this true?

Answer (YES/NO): NO